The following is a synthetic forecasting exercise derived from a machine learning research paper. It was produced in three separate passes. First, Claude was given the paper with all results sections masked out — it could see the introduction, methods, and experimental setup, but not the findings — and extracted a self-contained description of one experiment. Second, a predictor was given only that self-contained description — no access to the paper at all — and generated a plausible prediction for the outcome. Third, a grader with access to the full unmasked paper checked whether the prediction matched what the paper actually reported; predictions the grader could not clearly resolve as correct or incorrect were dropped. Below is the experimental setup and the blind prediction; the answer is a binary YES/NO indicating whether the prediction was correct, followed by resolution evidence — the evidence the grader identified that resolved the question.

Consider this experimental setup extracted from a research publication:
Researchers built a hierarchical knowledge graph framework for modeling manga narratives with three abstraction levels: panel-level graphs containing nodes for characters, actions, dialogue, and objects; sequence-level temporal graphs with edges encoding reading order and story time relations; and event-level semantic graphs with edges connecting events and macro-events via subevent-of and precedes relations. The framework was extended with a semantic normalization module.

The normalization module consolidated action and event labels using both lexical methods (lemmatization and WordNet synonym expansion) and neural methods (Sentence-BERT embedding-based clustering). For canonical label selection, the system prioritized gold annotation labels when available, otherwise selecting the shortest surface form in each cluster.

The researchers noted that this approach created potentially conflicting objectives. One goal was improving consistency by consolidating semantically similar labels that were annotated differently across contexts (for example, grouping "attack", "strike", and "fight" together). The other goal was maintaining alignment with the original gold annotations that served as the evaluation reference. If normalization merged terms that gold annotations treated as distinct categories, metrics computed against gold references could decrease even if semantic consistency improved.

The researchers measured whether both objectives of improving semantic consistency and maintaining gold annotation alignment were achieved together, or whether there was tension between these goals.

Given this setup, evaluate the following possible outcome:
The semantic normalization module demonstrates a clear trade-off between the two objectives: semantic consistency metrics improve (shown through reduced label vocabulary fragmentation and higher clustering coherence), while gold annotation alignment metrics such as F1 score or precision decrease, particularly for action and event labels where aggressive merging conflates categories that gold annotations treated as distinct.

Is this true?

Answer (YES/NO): NO